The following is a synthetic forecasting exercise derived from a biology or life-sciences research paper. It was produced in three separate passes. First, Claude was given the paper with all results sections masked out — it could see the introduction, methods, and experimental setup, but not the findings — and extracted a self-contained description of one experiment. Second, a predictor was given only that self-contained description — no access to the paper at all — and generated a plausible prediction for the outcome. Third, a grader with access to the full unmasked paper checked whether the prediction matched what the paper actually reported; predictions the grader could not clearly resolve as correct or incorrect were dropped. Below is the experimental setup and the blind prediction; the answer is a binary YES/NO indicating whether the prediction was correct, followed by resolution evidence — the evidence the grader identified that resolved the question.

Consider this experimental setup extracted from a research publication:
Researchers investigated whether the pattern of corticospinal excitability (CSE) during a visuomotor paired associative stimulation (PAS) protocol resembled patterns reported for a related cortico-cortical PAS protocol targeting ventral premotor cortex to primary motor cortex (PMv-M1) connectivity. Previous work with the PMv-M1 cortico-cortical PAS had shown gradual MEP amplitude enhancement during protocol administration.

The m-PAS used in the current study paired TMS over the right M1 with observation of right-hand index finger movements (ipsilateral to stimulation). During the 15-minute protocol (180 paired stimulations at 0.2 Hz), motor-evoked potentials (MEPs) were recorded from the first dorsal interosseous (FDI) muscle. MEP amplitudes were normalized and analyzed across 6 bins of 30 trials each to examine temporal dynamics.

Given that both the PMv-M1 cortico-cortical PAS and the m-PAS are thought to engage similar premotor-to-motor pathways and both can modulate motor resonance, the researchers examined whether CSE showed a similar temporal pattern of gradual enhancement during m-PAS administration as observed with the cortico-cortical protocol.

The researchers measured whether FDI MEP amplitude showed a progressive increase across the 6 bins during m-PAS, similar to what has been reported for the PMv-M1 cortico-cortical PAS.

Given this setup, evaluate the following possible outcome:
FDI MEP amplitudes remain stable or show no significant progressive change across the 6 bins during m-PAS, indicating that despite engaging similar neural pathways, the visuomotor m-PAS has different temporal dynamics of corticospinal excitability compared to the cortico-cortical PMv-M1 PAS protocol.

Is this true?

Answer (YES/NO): NO